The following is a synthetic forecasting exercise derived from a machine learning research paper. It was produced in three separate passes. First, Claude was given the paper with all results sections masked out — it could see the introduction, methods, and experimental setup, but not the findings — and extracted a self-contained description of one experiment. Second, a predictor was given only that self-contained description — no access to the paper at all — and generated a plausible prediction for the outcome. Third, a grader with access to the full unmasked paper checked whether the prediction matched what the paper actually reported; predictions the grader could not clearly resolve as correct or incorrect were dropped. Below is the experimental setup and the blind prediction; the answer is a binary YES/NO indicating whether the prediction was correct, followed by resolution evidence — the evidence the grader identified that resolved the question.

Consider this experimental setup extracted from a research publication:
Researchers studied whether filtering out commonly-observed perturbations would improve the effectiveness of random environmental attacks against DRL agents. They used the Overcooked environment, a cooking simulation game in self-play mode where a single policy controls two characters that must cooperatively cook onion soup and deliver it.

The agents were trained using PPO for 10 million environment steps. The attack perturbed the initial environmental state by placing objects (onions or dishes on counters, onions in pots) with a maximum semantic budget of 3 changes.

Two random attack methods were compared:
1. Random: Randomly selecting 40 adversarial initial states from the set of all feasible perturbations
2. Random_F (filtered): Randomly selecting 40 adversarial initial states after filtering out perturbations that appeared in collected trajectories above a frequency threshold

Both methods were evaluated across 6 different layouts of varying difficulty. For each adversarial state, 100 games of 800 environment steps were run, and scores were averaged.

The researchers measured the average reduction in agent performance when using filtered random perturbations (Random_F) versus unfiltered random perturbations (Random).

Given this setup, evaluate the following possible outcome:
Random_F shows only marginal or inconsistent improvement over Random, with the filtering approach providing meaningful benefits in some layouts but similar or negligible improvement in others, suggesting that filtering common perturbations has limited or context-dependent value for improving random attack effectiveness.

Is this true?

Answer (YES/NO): NO